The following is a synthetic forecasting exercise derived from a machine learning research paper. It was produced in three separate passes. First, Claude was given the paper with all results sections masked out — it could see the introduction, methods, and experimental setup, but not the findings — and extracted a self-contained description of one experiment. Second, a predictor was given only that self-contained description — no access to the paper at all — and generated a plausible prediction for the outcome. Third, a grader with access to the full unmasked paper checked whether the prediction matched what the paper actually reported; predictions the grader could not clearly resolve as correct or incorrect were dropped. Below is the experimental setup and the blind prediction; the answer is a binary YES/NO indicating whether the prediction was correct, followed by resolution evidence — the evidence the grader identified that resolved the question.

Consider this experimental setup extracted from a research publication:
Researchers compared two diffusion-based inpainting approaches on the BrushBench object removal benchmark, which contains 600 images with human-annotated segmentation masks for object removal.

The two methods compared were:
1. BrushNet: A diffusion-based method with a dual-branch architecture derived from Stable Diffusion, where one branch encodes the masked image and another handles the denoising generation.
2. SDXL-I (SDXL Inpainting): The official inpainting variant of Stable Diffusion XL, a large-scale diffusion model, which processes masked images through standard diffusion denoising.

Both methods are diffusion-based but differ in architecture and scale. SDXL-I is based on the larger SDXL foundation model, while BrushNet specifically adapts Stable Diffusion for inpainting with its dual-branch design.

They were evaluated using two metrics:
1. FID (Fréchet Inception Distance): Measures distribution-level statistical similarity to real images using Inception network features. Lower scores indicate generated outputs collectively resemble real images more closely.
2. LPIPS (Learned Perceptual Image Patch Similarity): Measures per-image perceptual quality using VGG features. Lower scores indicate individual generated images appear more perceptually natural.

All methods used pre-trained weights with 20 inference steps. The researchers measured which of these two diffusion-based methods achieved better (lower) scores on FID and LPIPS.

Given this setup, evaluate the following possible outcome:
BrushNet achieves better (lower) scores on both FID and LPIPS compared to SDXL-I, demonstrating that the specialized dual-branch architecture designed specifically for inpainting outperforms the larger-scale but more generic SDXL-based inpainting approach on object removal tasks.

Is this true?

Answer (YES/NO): YES